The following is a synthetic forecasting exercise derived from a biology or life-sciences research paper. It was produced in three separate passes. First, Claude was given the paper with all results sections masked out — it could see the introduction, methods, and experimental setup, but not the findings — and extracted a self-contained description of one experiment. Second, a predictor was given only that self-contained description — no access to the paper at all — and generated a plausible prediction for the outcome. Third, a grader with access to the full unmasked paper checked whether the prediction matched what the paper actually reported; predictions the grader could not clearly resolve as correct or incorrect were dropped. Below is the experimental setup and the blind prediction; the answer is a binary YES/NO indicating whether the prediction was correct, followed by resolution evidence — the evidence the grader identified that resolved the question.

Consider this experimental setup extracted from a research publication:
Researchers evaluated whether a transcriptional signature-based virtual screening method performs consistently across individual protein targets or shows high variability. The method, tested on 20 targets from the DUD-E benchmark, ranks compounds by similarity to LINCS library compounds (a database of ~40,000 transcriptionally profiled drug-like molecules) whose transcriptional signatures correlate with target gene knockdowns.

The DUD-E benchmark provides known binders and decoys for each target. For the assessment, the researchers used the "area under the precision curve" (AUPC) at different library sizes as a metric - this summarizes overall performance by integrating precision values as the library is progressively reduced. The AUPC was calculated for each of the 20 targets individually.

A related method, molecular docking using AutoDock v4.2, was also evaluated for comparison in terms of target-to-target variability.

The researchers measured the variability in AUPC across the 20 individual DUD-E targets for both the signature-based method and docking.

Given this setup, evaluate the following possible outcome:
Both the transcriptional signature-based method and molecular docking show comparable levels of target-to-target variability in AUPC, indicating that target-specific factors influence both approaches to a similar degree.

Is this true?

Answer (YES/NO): NO